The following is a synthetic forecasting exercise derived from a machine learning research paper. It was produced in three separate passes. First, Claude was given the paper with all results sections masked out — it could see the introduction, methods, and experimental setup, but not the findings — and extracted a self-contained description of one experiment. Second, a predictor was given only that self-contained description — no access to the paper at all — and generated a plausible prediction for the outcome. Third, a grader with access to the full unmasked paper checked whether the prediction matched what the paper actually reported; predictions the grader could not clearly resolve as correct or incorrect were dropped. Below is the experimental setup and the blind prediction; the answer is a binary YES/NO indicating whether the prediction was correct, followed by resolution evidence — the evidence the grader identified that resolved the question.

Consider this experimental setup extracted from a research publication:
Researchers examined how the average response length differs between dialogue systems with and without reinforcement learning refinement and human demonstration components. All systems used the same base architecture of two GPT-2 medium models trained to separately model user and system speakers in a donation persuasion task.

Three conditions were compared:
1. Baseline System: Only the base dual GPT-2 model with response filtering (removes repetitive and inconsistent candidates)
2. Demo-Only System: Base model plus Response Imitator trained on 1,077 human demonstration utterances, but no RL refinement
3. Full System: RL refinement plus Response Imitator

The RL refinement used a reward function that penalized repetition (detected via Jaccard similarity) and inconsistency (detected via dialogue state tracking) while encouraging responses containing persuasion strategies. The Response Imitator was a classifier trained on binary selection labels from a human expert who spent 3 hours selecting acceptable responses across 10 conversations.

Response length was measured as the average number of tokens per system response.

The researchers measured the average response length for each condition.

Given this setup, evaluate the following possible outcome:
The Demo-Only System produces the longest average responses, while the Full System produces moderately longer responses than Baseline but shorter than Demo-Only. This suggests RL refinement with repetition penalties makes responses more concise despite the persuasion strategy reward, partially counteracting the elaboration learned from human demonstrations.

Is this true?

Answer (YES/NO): NO